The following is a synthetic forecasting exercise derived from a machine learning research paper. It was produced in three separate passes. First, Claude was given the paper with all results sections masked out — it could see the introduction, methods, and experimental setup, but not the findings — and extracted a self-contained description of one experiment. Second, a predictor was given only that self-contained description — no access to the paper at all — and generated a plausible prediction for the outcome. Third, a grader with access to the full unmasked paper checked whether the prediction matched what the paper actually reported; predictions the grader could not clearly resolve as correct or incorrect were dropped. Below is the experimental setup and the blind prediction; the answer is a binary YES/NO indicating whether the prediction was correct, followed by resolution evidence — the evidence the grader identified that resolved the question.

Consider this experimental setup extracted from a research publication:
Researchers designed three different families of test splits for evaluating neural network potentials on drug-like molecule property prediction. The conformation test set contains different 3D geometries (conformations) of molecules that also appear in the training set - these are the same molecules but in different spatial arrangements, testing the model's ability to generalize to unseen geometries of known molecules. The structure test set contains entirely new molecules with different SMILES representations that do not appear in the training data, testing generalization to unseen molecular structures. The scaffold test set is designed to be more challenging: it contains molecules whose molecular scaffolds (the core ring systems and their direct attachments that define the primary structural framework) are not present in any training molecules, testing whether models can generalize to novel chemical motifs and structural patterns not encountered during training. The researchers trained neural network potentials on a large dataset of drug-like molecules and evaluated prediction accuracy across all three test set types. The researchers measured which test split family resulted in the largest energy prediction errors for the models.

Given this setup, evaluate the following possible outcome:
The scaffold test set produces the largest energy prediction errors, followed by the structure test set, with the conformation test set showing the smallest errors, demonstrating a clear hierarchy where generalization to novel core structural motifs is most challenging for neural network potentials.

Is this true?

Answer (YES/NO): NO